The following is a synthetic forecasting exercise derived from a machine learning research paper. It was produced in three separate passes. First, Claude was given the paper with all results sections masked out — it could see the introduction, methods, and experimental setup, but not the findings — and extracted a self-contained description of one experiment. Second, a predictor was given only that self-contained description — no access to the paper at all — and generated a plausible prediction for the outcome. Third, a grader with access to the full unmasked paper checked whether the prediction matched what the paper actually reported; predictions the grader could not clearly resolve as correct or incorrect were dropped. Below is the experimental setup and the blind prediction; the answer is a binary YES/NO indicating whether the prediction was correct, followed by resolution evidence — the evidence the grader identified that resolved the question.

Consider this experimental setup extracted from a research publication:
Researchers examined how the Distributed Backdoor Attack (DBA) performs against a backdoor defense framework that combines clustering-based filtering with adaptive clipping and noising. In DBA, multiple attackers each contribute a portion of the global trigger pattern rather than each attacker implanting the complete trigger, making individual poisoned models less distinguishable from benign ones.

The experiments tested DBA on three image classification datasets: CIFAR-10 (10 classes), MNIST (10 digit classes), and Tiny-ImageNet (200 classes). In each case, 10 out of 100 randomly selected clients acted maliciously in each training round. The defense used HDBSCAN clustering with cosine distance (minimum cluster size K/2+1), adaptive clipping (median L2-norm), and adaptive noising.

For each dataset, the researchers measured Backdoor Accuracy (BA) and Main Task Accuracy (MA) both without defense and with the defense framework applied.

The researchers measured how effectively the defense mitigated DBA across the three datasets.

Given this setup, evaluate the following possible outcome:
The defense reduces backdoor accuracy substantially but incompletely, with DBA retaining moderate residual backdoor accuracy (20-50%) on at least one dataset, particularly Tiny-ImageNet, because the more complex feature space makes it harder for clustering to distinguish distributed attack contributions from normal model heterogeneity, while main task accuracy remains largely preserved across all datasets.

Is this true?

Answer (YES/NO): NO